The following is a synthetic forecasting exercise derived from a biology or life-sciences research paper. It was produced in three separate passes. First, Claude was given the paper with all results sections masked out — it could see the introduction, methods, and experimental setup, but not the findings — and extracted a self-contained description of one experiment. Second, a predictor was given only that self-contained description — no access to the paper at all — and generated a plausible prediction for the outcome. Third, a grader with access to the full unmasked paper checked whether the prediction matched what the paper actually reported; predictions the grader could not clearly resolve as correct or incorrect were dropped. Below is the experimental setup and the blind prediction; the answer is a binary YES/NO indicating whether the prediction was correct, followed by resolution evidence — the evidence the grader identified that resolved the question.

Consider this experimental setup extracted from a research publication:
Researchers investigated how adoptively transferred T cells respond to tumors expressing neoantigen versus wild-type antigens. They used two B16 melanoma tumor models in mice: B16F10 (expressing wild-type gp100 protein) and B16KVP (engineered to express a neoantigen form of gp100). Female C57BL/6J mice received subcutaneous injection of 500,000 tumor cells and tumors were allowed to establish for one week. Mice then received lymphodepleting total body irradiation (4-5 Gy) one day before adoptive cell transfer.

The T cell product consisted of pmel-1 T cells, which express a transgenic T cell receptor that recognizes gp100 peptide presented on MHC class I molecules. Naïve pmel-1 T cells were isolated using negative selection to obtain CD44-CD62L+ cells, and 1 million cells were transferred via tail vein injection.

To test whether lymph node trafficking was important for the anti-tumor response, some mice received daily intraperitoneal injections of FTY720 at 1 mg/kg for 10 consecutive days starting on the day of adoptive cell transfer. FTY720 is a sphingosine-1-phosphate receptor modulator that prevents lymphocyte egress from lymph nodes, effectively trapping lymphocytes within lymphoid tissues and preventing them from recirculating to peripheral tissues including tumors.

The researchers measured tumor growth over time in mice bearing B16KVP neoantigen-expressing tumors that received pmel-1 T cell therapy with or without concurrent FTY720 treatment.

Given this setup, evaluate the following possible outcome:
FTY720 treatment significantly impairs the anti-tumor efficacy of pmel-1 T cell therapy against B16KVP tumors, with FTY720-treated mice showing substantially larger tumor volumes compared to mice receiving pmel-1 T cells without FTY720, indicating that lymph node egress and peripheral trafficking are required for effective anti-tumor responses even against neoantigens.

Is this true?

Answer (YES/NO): YES